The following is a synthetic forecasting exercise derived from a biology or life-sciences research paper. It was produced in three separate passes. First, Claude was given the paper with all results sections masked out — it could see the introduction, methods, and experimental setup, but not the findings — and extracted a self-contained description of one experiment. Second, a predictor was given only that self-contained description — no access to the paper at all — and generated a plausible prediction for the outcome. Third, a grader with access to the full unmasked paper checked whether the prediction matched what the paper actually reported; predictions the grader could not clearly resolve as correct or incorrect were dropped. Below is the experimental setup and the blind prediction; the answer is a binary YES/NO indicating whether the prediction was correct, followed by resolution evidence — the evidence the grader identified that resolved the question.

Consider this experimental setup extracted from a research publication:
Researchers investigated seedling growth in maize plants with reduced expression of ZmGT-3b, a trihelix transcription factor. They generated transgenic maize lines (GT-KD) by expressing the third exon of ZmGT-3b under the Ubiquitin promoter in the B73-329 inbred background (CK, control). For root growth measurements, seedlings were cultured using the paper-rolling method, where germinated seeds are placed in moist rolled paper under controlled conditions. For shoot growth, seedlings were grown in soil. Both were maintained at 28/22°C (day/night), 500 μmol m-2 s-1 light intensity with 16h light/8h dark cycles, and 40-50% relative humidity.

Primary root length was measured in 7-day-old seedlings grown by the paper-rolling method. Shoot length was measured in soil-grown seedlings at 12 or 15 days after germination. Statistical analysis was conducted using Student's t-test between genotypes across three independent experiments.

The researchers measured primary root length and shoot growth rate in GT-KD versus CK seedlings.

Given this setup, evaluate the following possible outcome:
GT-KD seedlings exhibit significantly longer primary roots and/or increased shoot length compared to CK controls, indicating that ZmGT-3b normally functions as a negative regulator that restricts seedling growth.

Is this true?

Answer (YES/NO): NO